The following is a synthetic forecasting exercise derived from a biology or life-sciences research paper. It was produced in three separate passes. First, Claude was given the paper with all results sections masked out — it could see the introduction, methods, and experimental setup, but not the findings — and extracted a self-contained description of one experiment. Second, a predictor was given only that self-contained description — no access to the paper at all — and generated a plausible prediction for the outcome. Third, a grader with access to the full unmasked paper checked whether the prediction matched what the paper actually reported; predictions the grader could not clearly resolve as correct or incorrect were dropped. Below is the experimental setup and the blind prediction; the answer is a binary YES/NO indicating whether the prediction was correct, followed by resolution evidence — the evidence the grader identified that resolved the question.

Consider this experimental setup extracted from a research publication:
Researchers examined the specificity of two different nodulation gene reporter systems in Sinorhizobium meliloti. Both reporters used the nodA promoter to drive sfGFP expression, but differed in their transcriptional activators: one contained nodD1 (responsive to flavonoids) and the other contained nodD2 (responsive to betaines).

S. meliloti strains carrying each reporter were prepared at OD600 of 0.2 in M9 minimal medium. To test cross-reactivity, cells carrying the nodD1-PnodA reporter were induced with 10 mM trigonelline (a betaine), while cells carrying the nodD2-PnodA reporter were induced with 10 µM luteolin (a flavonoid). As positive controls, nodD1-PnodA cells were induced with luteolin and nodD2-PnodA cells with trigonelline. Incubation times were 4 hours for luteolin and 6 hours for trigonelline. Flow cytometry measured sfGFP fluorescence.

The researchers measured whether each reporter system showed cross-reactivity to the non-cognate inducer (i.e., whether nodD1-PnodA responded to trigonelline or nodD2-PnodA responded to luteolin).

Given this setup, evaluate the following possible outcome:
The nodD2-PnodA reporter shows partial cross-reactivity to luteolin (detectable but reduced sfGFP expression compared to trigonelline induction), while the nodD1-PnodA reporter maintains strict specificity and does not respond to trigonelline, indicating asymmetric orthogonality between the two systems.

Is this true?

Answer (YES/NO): NO